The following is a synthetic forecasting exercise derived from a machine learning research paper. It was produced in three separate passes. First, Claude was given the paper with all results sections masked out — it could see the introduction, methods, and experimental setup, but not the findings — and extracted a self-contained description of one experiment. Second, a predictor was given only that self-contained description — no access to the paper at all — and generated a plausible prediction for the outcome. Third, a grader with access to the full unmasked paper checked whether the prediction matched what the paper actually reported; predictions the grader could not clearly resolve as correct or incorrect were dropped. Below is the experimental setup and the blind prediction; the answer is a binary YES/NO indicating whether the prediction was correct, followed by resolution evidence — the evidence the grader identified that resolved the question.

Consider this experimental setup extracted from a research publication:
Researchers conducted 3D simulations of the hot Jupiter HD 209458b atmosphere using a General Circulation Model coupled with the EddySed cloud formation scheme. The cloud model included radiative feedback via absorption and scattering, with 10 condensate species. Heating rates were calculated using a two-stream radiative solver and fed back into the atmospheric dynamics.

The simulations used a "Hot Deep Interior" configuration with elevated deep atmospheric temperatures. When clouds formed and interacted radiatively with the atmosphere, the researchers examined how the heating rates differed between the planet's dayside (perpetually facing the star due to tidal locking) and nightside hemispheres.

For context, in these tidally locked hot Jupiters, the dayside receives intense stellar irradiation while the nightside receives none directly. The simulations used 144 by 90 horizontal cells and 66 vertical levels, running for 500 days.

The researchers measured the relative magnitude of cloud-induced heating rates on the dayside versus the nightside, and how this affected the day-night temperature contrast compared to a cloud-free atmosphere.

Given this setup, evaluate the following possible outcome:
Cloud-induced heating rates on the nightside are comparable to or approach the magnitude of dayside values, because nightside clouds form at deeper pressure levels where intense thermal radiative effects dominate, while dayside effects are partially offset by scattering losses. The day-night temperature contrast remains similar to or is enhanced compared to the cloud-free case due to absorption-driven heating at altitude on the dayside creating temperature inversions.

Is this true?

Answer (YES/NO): NO